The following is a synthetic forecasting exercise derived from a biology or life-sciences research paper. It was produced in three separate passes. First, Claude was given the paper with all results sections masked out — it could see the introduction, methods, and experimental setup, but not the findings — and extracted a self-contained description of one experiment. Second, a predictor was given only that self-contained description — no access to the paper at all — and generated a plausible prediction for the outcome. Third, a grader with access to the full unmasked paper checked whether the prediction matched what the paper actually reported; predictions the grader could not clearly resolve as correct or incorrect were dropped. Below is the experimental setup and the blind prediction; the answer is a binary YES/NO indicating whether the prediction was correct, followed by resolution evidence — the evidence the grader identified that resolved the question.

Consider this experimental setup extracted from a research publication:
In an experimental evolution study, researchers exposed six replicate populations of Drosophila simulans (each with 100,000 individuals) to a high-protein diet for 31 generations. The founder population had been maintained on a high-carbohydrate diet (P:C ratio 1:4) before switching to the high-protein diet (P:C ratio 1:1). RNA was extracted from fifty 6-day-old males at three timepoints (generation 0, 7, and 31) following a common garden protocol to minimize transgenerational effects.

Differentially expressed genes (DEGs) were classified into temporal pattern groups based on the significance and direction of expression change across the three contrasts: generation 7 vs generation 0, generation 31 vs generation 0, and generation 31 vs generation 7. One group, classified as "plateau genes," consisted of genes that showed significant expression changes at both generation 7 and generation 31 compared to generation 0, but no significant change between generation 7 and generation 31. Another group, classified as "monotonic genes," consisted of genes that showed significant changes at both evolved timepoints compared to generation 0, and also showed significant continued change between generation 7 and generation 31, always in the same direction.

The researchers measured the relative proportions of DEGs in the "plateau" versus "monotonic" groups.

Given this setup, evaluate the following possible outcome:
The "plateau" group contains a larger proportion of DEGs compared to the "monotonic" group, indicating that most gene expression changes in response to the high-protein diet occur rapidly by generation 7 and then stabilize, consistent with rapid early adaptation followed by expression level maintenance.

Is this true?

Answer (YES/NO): YES